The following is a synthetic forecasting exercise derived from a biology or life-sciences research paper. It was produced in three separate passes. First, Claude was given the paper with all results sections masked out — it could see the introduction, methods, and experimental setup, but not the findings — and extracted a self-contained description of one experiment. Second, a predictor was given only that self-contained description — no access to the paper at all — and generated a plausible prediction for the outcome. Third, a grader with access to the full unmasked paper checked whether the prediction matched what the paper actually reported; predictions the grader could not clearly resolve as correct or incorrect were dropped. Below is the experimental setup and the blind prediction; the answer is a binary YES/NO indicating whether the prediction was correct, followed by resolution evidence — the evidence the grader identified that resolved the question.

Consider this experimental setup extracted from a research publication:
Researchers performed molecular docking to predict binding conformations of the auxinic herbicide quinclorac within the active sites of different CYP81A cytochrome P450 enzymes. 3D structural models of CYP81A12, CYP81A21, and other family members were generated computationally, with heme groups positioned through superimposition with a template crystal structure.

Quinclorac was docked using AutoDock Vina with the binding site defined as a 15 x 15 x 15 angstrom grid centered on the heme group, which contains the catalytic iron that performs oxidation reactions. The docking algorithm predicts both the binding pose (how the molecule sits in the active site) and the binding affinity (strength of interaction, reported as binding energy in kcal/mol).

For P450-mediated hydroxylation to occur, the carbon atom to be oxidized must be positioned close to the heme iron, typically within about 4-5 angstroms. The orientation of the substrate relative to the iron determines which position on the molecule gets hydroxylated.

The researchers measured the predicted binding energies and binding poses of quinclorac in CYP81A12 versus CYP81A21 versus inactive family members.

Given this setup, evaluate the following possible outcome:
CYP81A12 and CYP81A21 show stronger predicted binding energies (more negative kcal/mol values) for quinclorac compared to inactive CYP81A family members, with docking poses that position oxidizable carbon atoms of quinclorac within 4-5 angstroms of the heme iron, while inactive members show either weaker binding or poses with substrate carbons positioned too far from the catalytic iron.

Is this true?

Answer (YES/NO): NO